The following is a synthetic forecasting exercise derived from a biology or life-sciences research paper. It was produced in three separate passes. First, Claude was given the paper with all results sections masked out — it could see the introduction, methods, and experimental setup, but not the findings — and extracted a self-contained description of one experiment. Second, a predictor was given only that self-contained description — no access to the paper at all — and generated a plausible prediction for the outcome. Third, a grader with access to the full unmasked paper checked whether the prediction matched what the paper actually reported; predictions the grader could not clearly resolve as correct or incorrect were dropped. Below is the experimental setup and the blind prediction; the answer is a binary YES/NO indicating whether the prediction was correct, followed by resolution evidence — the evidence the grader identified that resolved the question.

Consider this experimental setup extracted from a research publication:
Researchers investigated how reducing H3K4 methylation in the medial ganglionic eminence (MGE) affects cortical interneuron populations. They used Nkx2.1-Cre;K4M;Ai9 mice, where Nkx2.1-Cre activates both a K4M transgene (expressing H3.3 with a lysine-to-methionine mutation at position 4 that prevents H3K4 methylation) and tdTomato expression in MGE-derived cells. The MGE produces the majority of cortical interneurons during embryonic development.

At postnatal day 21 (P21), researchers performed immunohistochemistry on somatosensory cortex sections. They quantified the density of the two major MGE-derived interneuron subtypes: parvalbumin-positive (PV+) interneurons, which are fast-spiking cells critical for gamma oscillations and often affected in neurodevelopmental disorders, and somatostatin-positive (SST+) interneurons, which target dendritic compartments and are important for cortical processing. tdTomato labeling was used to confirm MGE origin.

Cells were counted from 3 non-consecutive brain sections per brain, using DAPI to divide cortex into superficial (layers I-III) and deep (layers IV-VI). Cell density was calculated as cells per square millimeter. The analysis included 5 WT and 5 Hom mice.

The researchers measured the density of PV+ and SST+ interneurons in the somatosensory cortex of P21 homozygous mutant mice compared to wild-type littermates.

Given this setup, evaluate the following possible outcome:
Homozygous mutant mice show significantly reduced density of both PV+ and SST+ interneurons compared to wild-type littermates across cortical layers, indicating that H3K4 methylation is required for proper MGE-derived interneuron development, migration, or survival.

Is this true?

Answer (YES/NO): NO